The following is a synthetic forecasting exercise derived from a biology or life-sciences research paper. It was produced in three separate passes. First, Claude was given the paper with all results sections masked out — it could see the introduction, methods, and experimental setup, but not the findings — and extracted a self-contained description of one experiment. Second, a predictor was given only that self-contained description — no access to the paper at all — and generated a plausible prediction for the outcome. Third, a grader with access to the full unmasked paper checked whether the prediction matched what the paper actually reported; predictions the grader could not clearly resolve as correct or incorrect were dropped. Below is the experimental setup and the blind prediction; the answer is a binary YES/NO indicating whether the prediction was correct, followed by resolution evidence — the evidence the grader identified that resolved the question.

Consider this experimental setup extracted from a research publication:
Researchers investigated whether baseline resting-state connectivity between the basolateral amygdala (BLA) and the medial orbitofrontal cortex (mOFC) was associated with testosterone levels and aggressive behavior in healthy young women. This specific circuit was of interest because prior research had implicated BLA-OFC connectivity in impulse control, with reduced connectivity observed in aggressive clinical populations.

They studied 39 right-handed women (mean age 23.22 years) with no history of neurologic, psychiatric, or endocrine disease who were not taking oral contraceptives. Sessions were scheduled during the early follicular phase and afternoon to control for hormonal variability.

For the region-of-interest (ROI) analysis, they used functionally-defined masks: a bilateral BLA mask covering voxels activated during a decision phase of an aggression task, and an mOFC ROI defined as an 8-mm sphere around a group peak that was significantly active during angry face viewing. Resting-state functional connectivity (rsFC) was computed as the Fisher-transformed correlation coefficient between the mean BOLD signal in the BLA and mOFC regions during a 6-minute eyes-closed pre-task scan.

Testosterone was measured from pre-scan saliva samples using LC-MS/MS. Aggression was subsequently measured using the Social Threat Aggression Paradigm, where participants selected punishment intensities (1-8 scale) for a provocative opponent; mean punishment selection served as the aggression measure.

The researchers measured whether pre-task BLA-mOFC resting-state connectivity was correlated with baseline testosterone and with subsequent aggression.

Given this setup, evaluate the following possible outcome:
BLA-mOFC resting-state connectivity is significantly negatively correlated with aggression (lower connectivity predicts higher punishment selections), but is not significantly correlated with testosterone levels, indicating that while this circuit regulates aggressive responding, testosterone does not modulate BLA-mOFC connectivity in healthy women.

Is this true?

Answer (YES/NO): NO